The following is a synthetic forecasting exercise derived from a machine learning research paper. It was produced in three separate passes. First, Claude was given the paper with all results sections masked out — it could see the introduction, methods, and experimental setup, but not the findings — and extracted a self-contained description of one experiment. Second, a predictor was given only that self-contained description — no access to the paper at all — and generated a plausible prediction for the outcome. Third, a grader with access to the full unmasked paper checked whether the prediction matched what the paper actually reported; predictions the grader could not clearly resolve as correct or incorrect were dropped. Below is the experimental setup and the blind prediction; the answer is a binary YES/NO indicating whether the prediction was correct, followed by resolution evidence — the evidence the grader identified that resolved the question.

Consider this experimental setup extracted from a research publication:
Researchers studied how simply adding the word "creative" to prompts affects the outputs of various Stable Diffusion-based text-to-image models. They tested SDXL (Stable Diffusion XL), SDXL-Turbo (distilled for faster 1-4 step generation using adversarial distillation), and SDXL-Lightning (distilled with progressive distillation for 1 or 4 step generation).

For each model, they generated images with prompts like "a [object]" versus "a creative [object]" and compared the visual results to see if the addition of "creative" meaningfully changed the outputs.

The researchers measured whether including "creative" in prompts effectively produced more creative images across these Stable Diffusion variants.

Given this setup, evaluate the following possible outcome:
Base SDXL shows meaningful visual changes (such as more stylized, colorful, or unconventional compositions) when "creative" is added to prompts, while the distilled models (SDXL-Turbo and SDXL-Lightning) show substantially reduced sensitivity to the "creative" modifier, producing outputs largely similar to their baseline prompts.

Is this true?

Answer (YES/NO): NO